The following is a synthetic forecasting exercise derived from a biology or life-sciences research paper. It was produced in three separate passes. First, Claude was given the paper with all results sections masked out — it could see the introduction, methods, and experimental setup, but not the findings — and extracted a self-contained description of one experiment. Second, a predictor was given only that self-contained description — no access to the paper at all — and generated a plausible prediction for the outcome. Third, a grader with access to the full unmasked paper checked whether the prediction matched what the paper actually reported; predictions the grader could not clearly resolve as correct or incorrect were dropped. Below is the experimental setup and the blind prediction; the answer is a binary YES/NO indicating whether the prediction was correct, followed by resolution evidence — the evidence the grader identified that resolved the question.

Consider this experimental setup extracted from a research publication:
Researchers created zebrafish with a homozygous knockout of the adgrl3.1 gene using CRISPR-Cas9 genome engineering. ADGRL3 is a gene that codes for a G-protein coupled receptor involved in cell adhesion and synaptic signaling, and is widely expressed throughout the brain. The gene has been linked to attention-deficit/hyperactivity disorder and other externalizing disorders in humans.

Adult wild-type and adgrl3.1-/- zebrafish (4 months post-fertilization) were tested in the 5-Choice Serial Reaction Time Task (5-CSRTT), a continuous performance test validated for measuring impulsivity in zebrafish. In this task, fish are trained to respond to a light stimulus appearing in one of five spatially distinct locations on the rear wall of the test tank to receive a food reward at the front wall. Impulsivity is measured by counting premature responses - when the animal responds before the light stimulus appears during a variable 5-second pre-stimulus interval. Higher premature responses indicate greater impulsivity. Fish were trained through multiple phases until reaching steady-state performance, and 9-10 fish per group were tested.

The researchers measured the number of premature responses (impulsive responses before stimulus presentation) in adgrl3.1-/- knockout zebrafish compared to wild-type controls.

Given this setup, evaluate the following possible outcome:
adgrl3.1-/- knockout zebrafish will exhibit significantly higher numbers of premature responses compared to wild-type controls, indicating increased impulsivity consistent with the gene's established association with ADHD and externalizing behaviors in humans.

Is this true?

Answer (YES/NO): YES